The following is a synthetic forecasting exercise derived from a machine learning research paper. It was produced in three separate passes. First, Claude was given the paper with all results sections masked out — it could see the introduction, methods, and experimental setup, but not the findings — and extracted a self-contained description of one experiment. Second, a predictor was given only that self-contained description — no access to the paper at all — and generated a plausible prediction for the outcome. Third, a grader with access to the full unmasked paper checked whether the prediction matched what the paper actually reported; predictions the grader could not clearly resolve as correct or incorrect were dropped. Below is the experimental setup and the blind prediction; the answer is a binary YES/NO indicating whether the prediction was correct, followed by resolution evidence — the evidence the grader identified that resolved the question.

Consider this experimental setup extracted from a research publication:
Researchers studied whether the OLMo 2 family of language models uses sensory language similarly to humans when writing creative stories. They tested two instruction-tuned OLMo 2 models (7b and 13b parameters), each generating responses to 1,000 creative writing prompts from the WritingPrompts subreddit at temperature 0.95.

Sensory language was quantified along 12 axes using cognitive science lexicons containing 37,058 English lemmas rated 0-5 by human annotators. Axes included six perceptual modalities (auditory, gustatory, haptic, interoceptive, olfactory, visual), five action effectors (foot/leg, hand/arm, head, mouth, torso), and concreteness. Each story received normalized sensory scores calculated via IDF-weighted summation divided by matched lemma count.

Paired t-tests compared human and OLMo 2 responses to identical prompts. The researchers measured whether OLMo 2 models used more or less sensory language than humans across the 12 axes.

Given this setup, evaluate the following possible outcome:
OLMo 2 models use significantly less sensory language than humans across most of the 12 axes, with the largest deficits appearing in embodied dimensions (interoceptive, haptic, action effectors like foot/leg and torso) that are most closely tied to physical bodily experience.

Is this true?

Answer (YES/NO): NO